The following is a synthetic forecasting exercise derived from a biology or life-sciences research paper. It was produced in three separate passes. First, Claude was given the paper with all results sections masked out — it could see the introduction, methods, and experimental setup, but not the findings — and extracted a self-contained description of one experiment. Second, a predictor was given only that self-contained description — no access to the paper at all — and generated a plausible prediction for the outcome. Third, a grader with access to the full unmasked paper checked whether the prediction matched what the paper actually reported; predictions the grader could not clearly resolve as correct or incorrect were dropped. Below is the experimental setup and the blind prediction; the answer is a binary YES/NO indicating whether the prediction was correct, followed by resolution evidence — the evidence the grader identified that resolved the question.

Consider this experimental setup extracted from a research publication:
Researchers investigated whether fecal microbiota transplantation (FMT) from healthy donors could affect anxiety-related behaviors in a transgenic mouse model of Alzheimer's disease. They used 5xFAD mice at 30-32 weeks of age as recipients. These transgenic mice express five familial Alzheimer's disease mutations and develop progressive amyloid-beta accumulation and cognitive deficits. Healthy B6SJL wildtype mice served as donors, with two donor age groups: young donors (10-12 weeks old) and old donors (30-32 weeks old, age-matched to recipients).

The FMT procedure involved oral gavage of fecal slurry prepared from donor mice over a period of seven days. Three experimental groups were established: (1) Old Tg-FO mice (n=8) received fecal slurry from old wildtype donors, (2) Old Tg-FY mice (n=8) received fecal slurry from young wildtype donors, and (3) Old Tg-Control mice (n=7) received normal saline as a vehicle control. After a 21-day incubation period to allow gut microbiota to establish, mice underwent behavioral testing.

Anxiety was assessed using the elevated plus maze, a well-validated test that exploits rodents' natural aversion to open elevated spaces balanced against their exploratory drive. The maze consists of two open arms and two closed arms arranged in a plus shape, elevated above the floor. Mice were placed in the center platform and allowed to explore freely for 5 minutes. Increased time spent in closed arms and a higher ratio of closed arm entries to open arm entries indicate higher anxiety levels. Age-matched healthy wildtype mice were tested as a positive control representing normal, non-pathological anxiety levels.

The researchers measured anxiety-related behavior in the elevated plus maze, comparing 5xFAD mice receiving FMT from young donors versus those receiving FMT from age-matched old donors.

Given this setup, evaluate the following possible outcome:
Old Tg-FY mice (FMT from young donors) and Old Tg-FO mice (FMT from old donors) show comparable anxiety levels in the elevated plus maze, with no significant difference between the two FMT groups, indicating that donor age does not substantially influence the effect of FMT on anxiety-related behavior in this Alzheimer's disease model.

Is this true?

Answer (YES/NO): NO